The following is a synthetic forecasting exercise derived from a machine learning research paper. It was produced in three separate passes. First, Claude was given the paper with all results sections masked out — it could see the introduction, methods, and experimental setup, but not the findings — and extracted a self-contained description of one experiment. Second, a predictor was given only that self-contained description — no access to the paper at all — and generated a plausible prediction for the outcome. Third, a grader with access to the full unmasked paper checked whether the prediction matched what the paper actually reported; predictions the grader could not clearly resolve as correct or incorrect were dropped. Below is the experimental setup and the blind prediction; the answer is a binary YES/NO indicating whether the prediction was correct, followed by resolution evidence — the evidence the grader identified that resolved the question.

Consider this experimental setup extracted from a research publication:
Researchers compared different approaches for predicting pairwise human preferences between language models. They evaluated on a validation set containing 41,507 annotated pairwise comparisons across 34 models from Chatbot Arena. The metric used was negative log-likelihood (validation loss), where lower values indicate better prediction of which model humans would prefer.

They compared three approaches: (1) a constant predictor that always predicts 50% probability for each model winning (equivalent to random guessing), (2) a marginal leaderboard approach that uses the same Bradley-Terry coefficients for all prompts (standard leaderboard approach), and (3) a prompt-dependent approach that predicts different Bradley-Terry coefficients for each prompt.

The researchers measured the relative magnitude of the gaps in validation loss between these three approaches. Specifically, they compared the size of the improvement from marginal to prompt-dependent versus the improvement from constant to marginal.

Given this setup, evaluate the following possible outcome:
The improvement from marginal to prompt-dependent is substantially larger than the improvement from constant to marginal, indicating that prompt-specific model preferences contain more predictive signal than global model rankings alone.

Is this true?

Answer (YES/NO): YES